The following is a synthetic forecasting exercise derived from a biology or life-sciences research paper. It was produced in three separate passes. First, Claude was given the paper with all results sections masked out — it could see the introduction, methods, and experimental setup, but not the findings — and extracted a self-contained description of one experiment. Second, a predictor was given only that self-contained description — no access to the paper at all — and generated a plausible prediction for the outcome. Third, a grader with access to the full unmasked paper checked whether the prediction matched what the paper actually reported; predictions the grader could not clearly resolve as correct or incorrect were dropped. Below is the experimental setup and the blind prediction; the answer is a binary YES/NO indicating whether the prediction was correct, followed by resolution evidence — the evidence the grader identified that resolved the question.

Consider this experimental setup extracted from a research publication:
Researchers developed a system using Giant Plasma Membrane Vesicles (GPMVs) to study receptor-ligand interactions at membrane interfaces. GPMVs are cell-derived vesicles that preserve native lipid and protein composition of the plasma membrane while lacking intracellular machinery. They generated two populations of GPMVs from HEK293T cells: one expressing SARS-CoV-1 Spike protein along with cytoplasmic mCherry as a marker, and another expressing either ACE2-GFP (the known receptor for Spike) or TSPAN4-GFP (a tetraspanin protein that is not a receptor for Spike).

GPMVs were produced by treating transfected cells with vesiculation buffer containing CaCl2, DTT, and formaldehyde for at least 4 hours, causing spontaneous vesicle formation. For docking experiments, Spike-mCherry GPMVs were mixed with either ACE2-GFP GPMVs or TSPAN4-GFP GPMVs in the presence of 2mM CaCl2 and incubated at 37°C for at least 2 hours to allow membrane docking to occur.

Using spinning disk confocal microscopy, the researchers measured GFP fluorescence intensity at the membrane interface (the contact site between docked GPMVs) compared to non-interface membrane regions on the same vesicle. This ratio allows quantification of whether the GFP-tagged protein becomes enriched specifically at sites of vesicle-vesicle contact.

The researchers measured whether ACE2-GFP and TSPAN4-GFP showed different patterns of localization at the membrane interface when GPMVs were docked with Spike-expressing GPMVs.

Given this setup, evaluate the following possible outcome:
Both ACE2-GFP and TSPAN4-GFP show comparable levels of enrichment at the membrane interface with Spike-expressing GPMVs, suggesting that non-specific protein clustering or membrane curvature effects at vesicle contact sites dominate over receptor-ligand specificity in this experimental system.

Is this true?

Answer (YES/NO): NO